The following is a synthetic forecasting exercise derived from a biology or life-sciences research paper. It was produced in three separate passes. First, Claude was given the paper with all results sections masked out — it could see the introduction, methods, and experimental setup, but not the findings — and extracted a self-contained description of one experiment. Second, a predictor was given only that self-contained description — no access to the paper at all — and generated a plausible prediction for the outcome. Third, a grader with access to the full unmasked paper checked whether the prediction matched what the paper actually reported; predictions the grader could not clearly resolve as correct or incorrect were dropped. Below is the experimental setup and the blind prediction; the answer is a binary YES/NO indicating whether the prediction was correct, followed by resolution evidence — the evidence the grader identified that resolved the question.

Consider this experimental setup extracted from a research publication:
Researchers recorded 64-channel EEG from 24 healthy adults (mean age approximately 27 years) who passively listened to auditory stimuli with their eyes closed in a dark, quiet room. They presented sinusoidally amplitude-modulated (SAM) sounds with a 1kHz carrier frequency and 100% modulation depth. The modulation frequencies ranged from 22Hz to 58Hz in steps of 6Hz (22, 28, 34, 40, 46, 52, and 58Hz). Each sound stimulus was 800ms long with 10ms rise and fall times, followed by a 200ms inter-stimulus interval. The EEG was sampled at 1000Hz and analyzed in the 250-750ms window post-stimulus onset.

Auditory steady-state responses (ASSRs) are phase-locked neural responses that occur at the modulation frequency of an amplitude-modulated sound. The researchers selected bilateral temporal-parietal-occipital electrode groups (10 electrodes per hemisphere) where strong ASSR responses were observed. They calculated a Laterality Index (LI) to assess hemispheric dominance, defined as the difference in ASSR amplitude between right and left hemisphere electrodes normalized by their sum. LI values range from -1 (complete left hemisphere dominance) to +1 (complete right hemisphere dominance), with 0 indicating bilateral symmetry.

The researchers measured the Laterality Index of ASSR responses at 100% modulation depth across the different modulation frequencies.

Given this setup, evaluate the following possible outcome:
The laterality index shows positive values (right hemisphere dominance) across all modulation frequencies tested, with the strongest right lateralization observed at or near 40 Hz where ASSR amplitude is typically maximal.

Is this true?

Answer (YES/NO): NO